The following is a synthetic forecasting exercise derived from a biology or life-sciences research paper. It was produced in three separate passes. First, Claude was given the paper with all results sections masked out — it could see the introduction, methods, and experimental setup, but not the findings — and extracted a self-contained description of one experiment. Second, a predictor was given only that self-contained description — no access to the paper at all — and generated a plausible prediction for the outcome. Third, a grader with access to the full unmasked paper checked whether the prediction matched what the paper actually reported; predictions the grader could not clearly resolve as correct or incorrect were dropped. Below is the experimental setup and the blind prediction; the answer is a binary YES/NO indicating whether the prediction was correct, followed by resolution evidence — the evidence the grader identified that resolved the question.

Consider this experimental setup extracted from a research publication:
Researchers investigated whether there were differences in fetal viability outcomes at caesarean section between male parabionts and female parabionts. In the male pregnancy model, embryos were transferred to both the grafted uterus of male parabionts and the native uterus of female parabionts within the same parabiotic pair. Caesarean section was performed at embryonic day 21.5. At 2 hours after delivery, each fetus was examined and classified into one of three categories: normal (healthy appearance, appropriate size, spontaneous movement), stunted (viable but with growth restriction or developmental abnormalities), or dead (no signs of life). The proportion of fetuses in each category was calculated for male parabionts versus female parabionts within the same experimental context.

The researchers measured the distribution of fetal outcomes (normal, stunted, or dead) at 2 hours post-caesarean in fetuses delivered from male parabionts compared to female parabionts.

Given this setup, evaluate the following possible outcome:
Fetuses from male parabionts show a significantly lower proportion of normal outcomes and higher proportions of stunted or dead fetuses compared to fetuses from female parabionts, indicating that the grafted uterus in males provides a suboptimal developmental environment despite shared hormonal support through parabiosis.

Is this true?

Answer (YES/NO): YES